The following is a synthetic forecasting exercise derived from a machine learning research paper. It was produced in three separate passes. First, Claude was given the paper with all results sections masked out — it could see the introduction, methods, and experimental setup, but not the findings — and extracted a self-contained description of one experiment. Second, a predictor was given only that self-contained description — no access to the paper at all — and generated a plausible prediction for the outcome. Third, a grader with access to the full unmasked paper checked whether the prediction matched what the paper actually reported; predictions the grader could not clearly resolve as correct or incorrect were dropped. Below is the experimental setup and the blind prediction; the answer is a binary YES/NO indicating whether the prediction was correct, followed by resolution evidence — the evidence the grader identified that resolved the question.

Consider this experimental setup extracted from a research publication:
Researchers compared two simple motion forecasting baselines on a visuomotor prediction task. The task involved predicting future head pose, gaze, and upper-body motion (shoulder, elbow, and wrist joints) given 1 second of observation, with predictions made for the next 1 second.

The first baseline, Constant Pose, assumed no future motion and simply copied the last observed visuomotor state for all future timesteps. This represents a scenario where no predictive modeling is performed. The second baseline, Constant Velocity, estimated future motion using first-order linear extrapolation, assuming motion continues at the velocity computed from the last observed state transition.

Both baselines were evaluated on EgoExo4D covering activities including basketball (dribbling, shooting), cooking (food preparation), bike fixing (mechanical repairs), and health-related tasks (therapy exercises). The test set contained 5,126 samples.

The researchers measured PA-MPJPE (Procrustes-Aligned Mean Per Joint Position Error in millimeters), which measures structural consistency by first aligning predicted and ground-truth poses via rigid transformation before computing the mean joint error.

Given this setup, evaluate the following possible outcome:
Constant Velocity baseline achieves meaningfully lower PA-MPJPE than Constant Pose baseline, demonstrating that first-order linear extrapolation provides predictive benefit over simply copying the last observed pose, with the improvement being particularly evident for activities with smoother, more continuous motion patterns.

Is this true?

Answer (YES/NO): NO